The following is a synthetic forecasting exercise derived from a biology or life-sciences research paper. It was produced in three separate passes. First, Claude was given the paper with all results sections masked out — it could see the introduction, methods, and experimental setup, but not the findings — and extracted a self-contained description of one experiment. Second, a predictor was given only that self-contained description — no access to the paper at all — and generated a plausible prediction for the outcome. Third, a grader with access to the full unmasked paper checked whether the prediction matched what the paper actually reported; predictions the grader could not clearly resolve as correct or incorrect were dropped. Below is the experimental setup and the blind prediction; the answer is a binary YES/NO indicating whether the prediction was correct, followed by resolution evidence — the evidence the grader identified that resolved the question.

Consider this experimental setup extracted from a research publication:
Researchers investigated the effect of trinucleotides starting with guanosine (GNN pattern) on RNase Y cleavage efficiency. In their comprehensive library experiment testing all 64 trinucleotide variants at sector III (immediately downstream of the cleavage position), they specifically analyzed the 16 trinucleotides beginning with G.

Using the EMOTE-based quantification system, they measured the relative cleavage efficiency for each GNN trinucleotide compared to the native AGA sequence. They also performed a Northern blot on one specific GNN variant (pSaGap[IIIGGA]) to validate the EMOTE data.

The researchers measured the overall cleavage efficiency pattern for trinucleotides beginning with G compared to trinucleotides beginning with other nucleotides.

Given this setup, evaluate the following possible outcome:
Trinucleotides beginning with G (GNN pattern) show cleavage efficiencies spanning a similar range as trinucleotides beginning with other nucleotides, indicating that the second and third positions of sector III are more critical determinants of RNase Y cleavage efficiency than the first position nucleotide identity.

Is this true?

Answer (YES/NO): NO